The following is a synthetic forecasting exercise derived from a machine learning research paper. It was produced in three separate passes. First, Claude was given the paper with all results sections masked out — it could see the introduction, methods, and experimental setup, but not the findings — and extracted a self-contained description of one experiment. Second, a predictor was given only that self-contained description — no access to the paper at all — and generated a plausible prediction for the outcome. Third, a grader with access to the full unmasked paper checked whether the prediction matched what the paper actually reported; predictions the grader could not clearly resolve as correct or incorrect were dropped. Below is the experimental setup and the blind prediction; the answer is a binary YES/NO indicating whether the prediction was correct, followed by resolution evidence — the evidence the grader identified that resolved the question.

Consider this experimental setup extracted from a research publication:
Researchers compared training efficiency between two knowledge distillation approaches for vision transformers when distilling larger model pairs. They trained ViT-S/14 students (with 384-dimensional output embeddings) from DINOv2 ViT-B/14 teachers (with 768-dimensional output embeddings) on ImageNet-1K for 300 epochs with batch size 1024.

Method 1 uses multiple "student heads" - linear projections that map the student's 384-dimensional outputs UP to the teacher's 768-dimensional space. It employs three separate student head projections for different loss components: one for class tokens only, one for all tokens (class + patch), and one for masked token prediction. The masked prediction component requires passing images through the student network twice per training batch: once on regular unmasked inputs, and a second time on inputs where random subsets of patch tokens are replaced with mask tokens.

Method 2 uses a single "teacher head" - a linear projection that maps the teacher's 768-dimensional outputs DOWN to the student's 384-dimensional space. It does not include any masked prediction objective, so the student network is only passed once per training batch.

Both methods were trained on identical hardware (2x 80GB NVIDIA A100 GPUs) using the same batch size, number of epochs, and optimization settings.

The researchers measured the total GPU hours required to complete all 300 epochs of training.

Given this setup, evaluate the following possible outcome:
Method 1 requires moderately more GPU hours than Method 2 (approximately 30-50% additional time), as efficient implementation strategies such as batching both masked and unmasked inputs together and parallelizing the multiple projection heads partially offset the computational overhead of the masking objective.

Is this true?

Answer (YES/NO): NO